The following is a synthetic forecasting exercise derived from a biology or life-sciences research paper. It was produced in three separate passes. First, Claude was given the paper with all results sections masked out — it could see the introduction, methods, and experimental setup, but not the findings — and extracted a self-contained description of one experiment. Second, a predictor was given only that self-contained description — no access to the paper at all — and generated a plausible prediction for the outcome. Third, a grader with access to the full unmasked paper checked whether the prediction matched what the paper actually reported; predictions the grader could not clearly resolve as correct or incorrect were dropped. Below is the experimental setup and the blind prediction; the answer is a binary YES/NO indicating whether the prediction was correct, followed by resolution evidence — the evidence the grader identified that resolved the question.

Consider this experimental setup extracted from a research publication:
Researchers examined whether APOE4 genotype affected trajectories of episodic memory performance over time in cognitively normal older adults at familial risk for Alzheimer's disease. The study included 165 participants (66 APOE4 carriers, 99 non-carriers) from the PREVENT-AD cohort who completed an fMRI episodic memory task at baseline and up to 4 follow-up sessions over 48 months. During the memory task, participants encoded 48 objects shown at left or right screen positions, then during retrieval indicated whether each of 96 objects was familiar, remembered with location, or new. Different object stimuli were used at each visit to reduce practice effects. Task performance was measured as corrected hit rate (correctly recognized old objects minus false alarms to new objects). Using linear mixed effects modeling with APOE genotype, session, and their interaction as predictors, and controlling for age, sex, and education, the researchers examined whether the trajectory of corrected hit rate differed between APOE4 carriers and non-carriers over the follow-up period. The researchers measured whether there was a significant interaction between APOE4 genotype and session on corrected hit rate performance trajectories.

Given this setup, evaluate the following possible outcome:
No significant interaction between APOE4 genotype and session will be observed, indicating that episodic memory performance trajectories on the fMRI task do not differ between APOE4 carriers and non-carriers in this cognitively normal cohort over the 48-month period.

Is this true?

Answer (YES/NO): NO